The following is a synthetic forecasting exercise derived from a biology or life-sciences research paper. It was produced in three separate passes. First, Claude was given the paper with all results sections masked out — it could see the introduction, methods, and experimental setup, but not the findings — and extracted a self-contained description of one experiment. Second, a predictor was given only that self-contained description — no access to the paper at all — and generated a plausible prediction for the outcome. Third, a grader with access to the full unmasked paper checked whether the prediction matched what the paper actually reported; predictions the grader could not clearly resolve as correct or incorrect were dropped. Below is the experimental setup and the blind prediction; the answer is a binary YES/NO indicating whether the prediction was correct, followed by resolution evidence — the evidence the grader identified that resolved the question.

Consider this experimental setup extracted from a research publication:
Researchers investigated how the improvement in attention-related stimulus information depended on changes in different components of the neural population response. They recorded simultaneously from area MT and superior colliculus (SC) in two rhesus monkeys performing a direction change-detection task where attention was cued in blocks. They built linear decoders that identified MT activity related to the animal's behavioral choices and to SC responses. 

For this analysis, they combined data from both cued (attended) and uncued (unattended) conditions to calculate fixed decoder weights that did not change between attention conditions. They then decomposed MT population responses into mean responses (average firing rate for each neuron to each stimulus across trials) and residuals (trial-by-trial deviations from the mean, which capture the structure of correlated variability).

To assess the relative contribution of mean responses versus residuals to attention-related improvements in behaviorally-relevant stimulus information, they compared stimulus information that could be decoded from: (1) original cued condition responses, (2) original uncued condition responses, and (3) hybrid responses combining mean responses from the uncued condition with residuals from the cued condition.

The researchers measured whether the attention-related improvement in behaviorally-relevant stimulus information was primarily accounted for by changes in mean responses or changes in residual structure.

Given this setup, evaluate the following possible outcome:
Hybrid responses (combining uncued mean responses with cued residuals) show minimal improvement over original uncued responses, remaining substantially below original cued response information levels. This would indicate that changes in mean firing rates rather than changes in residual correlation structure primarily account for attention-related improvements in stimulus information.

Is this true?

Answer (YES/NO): NO